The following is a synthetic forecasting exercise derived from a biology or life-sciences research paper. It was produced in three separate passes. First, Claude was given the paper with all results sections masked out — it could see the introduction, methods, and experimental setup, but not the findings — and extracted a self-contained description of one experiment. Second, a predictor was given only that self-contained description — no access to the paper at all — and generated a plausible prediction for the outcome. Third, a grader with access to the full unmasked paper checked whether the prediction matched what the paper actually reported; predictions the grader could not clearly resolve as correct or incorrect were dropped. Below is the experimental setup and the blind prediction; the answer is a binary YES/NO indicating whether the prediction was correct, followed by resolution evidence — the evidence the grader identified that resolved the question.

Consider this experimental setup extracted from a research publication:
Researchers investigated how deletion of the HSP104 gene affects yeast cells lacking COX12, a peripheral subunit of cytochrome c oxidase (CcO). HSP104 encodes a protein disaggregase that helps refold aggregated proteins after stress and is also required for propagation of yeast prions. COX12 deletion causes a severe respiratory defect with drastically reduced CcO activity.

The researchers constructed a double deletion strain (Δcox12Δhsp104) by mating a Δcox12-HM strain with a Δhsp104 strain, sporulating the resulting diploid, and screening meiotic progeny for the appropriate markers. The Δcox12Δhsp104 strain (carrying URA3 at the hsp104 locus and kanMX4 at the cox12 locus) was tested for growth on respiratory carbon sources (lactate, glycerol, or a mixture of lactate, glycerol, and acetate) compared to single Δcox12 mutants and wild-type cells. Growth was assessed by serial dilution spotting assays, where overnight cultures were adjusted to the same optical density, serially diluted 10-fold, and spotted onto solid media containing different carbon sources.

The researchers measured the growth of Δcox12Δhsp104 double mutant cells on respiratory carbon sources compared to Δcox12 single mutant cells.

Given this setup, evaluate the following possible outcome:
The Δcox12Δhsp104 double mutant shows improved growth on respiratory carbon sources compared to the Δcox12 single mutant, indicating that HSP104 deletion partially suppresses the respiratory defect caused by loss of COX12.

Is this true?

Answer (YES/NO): YES